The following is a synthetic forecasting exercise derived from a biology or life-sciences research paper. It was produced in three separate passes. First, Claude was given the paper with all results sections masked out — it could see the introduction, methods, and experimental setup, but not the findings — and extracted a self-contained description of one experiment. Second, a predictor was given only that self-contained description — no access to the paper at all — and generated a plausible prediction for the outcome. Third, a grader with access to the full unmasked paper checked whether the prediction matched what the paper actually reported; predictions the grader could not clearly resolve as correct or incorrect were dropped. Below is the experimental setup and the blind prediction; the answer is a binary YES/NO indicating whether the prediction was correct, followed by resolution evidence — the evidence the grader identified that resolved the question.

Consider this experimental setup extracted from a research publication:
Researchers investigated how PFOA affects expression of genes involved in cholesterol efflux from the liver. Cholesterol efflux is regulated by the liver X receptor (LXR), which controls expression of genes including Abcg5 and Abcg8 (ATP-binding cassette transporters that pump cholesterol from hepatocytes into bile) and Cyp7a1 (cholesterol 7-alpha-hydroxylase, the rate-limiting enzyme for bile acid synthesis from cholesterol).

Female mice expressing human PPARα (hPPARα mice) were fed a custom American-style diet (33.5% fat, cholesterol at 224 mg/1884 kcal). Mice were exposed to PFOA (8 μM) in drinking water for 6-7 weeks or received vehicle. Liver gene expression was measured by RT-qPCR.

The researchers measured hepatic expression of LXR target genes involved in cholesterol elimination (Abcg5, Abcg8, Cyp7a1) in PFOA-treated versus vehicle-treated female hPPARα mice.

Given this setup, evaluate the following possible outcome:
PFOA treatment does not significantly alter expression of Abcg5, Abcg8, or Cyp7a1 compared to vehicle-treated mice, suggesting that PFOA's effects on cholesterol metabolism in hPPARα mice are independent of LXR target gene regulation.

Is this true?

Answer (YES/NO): NO